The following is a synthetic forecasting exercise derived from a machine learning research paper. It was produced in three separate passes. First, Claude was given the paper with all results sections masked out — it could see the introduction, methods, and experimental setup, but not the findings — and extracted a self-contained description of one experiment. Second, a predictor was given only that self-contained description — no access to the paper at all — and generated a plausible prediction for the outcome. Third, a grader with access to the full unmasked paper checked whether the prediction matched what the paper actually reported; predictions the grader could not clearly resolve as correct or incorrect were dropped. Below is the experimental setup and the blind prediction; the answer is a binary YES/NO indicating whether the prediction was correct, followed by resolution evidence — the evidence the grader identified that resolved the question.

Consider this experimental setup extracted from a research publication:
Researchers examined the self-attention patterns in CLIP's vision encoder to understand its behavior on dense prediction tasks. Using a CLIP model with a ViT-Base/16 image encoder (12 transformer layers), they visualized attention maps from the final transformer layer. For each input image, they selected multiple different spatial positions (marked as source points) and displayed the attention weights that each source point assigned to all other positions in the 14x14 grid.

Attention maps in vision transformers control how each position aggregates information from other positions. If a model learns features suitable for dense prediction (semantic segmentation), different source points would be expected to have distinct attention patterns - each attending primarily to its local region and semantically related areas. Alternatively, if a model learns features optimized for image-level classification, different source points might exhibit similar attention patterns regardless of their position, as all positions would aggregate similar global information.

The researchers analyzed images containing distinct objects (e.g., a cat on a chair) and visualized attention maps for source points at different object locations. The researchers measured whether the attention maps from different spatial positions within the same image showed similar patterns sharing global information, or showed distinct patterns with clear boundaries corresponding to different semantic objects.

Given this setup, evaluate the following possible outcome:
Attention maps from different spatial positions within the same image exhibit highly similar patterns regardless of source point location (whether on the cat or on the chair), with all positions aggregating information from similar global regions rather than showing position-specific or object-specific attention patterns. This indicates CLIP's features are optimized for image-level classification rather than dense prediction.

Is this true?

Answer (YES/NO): YES